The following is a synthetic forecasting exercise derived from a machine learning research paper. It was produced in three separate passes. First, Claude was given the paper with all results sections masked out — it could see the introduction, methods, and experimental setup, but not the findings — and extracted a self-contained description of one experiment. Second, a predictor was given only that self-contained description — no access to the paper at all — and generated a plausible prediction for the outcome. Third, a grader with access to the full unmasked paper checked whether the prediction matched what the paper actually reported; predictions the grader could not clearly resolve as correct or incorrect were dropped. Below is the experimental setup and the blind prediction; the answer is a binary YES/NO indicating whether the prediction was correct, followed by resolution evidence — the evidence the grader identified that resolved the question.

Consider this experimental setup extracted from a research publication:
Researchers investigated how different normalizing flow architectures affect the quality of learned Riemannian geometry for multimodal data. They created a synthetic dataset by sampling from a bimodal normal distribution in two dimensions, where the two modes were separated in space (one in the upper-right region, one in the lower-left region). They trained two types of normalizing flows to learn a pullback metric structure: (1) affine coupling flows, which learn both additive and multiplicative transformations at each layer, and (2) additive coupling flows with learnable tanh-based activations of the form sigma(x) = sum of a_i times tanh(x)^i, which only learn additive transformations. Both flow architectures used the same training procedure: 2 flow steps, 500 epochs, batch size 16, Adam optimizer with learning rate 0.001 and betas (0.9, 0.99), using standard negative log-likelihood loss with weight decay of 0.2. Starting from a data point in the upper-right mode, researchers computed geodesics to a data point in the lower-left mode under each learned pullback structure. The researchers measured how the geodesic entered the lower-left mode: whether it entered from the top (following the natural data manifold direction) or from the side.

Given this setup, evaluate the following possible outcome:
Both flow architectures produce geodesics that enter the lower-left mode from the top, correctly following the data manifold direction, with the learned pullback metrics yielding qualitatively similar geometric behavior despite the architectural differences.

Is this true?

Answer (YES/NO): NO